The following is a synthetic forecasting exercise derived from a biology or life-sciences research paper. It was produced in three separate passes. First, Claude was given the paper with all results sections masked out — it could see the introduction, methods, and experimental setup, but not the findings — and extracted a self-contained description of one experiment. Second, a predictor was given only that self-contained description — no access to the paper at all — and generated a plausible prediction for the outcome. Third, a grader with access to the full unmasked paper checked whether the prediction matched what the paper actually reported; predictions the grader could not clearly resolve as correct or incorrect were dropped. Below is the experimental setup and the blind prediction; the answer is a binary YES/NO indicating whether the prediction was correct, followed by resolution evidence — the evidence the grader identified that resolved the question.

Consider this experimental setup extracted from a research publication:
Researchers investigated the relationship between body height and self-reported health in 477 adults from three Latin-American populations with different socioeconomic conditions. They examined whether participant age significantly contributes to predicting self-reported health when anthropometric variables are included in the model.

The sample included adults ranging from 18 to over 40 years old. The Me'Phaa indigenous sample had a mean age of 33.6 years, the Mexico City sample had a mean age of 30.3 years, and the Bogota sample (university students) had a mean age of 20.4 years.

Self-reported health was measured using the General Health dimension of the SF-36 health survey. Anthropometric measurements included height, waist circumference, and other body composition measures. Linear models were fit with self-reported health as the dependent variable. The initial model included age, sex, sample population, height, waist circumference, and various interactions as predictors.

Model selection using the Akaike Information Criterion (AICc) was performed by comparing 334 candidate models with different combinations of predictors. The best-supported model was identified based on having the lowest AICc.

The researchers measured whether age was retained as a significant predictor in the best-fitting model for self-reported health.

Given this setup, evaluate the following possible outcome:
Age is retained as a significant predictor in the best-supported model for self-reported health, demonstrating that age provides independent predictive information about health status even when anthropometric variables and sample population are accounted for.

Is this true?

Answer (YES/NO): NO